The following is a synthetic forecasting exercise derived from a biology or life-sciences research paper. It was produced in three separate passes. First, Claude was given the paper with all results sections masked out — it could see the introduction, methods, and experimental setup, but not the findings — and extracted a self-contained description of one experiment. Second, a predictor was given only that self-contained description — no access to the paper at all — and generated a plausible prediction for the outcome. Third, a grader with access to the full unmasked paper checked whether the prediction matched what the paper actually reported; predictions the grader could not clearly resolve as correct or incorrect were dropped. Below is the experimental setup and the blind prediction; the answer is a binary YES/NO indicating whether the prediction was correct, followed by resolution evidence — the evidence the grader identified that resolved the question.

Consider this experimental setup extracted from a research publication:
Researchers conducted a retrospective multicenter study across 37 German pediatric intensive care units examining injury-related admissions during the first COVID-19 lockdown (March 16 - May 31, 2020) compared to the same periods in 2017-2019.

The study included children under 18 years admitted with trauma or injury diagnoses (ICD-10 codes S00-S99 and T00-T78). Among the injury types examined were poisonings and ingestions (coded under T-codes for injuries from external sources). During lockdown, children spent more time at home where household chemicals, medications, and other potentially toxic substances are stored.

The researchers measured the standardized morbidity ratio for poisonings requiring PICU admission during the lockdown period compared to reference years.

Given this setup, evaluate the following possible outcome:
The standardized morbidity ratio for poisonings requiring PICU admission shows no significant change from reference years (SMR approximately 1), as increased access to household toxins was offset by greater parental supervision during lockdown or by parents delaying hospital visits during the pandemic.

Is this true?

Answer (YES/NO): YES